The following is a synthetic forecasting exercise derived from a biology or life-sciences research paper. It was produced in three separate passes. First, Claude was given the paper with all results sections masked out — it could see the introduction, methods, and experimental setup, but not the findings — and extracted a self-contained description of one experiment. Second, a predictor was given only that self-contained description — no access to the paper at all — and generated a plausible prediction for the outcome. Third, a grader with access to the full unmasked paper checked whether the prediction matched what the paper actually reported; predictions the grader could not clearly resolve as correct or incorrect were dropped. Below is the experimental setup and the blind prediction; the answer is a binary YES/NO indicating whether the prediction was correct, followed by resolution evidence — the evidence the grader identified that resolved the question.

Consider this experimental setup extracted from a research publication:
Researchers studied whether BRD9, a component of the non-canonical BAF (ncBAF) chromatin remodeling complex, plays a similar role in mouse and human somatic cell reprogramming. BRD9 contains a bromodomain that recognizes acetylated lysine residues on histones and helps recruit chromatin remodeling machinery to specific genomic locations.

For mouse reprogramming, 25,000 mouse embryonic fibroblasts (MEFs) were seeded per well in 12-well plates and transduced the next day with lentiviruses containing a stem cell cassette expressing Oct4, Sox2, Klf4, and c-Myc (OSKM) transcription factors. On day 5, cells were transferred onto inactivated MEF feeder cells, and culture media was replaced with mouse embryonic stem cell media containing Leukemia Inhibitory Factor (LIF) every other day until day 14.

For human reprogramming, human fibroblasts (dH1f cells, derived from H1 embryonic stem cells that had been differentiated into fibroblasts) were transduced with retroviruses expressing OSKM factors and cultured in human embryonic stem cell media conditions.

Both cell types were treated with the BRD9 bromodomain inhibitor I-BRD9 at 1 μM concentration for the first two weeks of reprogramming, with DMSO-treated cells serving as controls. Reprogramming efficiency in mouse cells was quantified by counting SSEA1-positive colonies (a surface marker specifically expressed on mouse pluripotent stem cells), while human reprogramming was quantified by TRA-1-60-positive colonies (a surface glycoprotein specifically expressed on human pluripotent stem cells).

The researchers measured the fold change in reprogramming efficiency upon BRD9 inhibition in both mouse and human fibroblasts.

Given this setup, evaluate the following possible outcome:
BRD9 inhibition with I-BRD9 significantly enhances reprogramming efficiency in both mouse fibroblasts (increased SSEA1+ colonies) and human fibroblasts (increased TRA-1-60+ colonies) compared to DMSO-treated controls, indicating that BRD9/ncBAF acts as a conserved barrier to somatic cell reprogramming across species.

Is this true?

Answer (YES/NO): NO